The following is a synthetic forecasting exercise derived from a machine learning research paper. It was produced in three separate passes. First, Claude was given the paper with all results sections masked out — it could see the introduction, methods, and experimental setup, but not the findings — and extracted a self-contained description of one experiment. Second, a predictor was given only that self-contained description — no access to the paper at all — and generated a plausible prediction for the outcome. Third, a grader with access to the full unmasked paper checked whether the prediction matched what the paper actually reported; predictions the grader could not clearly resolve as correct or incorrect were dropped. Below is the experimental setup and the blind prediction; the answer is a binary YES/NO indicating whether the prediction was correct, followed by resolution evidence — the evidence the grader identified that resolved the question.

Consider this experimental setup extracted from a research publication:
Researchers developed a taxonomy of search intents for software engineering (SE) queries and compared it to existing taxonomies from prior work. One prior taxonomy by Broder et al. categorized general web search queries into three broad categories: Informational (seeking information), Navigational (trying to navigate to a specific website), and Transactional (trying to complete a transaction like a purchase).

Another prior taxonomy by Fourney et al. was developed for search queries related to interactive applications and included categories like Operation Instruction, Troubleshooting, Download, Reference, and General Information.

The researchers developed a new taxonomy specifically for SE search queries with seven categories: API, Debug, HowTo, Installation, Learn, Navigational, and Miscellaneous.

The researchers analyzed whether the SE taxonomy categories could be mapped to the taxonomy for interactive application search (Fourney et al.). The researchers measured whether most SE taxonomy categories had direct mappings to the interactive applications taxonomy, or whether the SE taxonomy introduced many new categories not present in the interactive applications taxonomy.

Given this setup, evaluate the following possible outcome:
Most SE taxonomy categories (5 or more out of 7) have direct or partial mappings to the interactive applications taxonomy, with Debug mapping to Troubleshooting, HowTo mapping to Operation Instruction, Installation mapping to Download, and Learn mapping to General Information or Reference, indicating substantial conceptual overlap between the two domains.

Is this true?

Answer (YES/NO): YES